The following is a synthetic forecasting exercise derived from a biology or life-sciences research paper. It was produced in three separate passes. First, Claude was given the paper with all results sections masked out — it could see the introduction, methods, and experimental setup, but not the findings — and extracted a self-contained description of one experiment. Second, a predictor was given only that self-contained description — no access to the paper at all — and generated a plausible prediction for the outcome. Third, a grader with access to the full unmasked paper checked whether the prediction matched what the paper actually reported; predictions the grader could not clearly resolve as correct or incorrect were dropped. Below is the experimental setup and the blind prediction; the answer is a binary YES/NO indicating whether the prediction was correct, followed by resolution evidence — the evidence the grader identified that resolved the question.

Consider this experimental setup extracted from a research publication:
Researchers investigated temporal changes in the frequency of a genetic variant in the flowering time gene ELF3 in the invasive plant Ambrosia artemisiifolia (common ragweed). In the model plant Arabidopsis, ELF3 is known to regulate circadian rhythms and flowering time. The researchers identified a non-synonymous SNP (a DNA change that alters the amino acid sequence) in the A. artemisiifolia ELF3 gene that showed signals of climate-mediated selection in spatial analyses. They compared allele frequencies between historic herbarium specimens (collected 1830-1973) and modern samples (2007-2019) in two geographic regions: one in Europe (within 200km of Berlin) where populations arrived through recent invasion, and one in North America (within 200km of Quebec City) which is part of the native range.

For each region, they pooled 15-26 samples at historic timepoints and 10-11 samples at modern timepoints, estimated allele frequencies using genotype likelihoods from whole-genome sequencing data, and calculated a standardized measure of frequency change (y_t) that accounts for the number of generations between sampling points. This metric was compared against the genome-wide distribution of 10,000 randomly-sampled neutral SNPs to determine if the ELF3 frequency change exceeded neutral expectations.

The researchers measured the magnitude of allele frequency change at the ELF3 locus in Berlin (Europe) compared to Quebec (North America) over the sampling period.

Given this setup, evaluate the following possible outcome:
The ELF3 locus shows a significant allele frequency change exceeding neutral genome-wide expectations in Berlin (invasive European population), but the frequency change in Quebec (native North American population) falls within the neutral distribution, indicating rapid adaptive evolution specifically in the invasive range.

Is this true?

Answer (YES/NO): YES